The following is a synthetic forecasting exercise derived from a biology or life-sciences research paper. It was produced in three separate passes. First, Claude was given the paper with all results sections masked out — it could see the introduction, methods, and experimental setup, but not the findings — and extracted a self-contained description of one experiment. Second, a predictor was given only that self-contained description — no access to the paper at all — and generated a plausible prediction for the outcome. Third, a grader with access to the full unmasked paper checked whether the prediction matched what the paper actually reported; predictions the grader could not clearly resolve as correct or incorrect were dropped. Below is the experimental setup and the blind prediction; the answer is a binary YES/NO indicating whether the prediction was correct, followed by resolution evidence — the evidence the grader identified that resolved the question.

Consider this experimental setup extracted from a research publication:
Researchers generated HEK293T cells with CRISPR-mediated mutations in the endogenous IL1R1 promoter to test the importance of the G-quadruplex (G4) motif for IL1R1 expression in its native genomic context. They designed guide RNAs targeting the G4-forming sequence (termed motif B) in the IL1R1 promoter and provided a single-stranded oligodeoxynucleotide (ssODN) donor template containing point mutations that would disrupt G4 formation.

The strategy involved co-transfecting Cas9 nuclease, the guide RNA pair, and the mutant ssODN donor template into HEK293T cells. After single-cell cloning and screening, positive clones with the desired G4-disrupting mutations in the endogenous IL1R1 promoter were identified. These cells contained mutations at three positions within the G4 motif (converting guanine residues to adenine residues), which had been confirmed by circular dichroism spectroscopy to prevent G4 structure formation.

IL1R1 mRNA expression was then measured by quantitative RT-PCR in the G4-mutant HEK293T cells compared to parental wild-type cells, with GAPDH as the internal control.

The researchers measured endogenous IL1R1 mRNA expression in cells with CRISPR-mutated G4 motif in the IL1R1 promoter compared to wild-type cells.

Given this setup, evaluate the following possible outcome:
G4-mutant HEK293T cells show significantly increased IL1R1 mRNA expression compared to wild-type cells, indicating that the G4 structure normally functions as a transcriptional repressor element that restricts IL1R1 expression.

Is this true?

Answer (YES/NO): NO